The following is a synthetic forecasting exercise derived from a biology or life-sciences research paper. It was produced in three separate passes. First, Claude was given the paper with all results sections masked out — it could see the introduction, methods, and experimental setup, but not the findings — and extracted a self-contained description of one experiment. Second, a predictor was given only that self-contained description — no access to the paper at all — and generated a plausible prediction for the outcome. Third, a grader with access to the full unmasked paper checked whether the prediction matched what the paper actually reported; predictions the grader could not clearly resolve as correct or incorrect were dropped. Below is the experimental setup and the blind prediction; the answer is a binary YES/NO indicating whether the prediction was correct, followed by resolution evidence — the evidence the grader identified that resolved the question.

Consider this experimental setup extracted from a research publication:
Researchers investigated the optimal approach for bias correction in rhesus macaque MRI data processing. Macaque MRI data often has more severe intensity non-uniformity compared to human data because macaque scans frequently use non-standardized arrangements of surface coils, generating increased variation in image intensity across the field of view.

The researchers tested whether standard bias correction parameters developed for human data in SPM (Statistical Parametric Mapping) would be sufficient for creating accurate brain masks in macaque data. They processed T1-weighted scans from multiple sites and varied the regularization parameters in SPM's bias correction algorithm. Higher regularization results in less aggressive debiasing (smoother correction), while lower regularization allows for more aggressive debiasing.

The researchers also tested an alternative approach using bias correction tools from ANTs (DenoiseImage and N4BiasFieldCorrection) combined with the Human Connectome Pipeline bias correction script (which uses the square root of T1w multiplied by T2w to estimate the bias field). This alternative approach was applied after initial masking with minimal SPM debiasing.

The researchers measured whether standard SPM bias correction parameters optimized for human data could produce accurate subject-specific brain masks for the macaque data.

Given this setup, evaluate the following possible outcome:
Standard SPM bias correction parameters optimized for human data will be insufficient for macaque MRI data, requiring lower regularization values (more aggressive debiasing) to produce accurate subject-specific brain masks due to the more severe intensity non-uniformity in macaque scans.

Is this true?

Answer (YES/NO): NO